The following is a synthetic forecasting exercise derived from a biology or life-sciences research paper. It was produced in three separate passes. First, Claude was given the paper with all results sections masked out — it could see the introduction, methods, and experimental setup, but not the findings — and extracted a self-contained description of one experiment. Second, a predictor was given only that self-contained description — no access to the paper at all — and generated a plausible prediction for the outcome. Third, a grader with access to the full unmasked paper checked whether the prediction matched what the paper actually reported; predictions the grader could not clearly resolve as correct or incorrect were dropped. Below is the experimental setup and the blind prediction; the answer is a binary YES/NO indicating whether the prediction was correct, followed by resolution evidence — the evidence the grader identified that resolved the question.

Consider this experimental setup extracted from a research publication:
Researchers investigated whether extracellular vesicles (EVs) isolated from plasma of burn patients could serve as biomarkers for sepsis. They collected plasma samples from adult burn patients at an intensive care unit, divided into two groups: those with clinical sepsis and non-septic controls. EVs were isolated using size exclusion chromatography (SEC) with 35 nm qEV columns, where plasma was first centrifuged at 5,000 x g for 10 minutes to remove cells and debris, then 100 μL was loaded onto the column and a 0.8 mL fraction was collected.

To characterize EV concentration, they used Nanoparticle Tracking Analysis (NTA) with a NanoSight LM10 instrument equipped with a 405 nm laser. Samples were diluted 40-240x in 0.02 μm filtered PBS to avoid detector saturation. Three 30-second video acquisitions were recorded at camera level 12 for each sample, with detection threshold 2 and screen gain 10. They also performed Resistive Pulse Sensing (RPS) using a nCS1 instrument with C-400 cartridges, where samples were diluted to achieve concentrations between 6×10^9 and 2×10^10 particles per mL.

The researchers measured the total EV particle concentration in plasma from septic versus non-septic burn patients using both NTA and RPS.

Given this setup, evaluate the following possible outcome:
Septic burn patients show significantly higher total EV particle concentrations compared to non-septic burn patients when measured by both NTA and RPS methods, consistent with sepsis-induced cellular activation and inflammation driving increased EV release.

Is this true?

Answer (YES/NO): NO